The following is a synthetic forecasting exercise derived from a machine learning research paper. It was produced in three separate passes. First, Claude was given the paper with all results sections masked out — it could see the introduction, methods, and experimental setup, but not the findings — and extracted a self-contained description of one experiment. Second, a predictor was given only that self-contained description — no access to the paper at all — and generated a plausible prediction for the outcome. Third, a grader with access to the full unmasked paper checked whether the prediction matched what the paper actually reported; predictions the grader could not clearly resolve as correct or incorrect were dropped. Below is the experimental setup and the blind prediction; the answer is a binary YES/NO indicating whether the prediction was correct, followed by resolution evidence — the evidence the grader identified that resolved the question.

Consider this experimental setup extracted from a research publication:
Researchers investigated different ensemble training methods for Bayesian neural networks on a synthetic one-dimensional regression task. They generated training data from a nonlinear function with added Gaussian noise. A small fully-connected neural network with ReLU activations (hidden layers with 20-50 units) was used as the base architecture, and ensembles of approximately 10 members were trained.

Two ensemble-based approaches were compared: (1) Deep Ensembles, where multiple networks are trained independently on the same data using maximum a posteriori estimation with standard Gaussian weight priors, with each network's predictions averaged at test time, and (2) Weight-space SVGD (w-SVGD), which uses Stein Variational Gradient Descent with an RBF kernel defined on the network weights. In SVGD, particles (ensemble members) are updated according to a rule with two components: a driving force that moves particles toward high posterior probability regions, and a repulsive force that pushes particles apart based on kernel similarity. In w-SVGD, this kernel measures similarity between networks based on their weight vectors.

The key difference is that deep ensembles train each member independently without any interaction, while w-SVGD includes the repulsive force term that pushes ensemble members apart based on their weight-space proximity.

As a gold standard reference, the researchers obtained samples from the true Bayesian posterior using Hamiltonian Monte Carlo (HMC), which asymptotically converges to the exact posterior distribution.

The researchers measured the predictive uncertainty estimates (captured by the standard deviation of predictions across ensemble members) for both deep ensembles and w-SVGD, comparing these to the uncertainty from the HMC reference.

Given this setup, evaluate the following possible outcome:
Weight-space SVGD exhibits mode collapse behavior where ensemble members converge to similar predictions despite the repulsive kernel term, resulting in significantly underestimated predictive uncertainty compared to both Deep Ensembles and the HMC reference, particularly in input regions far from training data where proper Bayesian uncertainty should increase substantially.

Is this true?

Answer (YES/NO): NO